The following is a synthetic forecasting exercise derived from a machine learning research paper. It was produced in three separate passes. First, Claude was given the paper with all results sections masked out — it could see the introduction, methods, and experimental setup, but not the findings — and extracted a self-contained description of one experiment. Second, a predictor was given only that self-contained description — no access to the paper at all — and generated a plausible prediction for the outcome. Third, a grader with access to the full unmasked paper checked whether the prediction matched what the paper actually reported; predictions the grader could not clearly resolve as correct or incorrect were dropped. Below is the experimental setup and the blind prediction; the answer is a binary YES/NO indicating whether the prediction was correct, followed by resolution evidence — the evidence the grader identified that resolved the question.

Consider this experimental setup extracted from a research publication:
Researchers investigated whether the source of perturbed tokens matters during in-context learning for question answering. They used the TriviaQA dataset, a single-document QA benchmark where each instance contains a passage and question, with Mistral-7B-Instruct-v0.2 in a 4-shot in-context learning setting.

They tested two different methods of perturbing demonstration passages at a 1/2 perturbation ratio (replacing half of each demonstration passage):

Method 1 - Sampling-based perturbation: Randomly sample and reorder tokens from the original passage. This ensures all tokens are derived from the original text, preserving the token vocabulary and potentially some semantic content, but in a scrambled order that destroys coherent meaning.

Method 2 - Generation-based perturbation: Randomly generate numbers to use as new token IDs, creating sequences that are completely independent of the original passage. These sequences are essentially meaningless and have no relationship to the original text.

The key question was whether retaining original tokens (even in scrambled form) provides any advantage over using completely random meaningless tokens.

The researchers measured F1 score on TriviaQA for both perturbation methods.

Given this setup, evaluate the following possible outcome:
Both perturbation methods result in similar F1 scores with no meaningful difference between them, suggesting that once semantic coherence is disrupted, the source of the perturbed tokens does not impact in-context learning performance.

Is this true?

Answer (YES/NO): YES